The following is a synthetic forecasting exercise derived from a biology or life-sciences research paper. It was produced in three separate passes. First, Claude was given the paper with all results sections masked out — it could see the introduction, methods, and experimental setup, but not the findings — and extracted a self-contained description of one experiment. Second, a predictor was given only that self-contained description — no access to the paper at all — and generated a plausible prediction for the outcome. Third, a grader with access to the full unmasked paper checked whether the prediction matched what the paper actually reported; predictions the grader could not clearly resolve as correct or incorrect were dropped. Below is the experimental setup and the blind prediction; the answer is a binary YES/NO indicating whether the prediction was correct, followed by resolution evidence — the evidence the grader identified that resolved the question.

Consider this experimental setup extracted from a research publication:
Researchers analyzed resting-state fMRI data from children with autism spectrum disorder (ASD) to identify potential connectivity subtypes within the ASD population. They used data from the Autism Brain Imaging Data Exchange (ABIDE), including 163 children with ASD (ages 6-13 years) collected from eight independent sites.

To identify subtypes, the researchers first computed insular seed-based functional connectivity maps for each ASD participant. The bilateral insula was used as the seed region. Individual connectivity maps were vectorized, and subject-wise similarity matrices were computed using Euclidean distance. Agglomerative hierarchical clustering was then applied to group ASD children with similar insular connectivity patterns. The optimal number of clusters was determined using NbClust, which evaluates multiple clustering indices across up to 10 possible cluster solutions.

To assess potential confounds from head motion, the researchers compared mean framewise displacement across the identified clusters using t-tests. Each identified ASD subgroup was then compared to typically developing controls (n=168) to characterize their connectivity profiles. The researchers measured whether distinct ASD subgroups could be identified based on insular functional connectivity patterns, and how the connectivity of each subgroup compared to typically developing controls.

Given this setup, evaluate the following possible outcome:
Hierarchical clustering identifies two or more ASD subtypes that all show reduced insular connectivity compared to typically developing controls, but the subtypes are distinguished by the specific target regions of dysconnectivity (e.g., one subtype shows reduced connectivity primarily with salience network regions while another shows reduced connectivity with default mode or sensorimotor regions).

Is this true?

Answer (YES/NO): NO